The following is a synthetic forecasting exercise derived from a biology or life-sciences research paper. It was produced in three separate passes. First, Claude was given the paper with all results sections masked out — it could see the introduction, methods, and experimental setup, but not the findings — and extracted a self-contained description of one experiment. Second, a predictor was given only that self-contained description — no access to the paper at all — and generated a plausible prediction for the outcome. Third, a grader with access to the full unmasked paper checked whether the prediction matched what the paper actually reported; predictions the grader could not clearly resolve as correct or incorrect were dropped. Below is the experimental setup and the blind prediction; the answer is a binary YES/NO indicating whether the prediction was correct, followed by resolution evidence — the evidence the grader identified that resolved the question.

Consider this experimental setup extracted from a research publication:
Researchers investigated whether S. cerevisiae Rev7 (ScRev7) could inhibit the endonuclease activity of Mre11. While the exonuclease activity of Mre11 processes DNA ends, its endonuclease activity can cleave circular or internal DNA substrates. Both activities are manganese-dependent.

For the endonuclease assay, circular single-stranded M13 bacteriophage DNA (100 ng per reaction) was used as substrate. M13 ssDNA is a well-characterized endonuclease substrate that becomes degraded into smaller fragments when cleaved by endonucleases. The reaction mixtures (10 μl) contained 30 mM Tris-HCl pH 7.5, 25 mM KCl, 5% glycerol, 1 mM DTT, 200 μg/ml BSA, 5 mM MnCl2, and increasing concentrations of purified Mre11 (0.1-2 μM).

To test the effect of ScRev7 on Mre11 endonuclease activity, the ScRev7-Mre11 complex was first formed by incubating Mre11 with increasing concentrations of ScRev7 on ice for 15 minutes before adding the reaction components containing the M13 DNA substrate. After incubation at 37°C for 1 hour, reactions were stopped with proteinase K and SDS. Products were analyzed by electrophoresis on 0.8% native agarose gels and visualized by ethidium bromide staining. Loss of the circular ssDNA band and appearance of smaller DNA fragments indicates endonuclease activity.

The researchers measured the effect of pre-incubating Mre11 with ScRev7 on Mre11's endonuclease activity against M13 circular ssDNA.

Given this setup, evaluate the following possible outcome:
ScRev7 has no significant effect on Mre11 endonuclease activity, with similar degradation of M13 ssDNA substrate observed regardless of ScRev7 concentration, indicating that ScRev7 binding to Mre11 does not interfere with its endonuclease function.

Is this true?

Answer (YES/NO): NO